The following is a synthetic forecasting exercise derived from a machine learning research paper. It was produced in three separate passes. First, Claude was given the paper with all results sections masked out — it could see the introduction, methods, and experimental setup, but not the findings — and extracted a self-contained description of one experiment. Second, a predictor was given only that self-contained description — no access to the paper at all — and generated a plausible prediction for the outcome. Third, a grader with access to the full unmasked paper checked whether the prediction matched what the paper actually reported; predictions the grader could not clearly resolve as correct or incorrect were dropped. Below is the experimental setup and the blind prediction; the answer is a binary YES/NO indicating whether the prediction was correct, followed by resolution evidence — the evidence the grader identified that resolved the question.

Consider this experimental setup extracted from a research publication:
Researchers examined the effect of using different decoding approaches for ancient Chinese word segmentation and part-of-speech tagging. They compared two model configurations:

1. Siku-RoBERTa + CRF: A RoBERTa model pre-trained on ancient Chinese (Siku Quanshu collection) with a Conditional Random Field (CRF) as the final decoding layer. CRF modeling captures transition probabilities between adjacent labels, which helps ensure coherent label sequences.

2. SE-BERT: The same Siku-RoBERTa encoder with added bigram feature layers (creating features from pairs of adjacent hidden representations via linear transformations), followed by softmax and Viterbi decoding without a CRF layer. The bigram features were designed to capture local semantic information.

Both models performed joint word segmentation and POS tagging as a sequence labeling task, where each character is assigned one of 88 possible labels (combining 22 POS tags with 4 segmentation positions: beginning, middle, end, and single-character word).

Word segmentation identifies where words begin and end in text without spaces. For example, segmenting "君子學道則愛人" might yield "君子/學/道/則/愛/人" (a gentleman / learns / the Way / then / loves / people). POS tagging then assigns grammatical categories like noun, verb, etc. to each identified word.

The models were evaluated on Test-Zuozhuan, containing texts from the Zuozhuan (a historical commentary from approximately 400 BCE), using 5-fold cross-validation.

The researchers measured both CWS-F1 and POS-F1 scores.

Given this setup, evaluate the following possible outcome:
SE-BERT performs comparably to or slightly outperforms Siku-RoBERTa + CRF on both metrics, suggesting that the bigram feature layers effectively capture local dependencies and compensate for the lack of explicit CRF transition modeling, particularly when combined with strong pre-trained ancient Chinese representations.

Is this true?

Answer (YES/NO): YES